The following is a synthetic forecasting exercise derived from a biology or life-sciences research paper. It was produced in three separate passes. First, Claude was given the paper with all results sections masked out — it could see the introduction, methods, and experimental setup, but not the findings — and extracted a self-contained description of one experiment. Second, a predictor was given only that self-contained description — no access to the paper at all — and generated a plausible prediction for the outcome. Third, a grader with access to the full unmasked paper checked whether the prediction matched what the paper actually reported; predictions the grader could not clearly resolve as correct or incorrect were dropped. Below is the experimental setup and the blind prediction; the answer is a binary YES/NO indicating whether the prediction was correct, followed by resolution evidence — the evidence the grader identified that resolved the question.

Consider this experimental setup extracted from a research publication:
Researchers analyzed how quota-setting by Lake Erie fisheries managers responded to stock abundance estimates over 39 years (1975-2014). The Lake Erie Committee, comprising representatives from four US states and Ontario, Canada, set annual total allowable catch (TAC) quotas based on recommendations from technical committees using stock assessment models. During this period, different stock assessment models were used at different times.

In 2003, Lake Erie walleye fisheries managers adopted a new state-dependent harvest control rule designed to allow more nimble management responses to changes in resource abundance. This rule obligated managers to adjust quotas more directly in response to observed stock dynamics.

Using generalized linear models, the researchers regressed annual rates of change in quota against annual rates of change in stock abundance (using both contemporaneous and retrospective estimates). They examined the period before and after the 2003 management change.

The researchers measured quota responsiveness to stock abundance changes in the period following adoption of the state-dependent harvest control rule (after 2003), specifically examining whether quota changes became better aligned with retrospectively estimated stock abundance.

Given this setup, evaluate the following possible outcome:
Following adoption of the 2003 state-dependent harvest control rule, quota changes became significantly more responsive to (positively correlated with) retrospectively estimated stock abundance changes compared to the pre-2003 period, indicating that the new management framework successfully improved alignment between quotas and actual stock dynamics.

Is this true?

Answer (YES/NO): NO